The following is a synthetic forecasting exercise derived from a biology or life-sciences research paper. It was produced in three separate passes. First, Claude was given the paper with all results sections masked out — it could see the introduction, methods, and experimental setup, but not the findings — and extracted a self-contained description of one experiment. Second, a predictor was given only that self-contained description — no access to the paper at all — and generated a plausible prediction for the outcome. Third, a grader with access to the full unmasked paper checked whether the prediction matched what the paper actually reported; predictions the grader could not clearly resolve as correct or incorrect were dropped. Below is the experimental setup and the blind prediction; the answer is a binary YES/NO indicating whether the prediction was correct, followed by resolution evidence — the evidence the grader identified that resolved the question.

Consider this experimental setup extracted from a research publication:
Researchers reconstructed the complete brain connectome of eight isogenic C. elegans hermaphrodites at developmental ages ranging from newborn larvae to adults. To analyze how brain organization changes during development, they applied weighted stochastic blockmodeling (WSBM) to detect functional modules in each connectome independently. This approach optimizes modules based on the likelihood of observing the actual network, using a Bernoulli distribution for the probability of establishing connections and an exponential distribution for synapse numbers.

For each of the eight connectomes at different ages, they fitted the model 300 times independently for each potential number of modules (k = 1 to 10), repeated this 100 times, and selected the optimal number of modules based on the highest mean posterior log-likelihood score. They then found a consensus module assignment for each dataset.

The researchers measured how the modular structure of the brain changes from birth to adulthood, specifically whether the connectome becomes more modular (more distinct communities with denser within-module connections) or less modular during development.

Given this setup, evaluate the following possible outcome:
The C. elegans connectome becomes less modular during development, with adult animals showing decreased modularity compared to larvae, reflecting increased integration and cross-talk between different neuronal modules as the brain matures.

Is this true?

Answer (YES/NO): NO